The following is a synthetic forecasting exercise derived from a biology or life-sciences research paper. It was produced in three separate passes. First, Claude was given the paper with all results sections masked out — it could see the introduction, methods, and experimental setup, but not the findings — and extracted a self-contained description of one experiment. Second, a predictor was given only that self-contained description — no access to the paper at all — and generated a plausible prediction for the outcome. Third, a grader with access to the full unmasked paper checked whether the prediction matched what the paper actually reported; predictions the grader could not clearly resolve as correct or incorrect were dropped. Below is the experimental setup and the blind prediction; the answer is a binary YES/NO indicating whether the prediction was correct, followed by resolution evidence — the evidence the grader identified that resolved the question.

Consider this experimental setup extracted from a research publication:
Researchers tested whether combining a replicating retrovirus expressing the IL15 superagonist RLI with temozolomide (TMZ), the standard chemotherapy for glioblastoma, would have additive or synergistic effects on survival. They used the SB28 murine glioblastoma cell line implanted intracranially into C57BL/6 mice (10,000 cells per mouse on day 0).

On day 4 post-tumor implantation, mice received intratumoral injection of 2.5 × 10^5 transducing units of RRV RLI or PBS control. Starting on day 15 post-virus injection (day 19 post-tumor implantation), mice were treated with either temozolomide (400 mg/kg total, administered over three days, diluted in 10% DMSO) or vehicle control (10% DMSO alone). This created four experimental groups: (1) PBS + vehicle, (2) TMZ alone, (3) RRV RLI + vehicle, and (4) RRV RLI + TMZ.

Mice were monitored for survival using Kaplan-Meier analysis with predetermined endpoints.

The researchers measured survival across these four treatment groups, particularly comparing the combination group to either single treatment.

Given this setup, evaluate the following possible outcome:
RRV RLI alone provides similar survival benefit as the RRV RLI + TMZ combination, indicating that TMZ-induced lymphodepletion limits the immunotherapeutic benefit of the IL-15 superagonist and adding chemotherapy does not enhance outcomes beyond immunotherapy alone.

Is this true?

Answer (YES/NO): NO